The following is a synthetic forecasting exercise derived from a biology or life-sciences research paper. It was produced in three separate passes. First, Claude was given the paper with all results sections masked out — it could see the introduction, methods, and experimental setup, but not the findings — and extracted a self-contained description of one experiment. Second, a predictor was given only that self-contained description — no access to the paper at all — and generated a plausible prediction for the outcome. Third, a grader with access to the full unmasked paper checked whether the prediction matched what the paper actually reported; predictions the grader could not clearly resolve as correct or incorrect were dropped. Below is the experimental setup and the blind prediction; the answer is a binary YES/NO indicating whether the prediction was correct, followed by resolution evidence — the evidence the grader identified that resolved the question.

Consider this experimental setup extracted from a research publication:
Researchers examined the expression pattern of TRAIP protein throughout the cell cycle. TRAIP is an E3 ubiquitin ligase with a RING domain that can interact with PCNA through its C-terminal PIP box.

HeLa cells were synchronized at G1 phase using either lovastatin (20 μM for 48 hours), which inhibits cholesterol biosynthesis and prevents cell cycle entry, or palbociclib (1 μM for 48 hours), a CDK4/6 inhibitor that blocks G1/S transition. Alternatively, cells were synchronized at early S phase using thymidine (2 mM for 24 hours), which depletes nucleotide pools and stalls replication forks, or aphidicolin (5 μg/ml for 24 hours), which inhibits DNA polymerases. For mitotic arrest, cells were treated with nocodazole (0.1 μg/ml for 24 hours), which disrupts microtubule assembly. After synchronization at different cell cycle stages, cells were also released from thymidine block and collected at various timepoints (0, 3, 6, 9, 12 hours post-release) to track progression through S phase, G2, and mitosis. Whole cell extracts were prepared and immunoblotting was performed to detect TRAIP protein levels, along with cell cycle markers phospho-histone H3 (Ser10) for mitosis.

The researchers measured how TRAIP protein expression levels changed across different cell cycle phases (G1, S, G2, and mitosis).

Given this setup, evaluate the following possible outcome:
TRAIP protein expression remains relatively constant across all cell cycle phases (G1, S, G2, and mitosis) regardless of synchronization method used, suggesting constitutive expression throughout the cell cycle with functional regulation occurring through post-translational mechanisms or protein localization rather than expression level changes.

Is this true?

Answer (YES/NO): NO